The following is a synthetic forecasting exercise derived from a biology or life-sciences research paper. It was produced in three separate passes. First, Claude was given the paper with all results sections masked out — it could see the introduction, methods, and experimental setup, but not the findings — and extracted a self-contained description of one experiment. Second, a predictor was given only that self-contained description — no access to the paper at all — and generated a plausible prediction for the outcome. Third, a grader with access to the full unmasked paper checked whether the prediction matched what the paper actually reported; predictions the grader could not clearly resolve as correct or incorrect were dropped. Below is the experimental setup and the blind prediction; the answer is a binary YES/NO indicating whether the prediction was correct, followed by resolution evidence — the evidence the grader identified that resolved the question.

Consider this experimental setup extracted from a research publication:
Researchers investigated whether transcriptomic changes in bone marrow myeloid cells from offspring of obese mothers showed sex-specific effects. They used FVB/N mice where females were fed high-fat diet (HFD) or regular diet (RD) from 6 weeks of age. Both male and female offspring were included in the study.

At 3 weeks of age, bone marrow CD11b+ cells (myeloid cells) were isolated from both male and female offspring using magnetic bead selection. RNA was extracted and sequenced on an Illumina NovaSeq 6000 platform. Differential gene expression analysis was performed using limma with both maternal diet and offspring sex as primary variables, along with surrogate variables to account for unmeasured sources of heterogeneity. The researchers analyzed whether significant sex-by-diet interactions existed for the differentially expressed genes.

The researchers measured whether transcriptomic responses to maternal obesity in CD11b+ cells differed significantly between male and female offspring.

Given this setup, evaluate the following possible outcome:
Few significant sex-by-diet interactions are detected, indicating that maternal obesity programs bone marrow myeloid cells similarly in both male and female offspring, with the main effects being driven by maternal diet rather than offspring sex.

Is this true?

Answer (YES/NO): YES